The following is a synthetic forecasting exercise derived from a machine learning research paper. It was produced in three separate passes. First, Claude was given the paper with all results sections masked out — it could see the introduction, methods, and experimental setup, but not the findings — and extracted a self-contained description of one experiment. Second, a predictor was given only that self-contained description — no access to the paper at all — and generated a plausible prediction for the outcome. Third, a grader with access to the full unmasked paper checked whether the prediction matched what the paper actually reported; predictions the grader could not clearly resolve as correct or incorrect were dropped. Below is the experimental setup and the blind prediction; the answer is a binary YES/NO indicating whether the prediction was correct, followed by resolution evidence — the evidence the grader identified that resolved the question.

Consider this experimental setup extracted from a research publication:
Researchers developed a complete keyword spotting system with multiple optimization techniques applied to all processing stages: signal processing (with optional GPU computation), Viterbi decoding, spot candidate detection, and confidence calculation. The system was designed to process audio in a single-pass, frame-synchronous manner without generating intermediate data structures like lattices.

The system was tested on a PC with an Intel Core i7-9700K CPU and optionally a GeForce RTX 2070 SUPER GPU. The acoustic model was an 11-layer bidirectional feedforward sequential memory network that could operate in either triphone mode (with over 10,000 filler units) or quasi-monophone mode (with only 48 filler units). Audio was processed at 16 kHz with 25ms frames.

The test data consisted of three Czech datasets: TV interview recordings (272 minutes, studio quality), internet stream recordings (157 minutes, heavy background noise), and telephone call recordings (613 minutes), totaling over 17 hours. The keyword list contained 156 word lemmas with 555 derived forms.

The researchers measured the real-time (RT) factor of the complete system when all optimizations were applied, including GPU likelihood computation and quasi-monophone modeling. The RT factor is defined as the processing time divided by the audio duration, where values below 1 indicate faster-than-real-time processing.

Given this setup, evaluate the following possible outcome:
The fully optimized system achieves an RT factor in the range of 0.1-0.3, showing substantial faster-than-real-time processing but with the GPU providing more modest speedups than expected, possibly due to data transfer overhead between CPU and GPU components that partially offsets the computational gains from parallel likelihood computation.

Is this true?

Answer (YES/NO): NO